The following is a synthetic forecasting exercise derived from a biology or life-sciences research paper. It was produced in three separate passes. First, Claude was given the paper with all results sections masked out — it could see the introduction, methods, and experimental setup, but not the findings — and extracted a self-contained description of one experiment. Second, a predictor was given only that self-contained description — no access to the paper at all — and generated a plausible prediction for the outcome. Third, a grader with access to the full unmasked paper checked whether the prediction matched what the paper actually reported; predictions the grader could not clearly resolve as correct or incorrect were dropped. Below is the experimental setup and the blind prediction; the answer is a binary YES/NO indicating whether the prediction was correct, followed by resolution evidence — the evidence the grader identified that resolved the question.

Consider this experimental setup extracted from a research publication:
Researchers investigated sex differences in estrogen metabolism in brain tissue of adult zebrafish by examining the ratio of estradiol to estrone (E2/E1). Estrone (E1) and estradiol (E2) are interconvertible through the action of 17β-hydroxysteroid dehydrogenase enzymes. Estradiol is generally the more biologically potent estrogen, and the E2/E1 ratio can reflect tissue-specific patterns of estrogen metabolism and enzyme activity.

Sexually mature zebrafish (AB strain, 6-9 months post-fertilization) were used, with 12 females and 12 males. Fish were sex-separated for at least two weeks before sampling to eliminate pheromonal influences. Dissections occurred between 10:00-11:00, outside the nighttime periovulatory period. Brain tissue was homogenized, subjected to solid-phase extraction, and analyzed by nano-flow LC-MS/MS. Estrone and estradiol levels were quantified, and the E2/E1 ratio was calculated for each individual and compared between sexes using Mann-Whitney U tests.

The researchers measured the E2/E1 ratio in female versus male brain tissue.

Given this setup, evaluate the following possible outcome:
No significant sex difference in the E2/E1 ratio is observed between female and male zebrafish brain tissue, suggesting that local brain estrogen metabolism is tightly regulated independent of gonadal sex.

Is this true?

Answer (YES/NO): NO